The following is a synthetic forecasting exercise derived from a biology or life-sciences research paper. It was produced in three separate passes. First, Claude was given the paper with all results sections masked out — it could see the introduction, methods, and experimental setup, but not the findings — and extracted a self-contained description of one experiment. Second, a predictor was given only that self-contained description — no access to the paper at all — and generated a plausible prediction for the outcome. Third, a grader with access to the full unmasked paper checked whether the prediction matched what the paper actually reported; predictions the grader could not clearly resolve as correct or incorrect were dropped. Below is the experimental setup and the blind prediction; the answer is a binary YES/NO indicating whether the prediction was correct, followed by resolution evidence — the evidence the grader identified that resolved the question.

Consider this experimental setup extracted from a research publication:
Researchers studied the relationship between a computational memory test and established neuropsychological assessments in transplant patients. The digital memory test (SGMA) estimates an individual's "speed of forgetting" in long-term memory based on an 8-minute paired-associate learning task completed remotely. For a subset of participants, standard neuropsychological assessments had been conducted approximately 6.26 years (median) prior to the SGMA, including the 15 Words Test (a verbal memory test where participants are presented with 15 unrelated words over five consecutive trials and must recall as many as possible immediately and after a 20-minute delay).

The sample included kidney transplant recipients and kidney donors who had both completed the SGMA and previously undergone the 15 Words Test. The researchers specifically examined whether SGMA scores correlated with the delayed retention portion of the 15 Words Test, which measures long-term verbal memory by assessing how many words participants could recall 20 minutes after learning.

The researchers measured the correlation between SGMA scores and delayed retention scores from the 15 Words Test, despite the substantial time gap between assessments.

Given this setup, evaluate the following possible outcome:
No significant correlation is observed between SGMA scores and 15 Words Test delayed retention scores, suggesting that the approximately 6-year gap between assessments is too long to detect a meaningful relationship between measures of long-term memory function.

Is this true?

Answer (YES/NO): NO